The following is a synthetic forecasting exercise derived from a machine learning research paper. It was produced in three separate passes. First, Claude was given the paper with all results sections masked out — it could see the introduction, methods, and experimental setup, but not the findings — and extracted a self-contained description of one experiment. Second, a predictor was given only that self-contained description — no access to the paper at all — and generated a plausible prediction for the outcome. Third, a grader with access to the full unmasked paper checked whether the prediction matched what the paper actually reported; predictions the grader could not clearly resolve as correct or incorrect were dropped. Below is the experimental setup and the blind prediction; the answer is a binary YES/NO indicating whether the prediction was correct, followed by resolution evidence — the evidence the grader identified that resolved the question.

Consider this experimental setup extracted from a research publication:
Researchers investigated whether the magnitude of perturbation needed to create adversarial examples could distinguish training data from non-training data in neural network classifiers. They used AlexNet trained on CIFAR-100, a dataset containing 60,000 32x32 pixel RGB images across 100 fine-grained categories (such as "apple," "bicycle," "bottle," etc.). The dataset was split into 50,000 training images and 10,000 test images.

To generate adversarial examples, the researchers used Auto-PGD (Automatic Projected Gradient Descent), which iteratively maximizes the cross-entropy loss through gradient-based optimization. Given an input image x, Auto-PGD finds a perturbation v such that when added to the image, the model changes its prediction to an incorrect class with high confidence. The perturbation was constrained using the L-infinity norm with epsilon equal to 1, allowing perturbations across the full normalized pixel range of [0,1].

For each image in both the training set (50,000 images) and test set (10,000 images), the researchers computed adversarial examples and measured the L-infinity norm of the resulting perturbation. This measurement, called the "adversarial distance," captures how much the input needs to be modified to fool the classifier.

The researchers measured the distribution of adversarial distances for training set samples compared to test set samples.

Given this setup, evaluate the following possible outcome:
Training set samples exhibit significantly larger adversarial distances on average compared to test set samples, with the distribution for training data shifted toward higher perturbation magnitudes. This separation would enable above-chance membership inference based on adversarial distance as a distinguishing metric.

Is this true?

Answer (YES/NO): YES